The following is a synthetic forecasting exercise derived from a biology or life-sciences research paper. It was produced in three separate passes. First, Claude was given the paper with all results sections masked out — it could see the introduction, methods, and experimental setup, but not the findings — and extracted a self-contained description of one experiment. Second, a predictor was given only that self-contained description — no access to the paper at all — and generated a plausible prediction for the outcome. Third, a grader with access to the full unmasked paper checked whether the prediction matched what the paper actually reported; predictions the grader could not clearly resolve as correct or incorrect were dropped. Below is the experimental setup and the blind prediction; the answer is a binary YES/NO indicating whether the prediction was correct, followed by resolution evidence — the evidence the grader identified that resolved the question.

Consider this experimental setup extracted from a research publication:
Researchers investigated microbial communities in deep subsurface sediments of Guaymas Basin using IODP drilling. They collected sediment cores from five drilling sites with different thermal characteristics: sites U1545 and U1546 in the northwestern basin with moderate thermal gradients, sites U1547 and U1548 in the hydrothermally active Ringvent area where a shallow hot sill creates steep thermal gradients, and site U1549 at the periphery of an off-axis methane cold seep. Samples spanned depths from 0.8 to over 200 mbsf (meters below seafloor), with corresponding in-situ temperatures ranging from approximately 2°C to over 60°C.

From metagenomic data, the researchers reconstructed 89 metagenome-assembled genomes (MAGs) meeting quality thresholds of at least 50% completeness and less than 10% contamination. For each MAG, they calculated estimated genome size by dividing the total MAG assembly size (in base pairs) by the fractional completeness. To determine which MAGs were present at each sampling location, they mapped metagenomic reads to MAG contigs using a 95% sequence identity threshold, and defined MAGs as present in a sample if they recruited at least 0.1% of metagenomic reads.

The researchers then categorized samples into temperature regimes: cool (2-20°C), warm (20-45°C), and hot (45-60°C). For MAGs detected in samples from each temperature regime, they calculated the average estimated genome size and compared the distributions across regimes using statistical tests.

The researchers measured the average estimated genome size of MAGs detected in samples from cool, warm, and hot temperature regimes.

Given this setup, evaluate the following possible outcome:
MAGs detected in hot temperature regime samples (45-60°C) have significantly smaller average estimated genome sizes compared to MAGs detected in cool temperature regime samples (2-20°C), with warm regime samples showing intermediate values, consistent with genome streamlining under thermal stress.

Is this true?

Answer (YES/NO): YES